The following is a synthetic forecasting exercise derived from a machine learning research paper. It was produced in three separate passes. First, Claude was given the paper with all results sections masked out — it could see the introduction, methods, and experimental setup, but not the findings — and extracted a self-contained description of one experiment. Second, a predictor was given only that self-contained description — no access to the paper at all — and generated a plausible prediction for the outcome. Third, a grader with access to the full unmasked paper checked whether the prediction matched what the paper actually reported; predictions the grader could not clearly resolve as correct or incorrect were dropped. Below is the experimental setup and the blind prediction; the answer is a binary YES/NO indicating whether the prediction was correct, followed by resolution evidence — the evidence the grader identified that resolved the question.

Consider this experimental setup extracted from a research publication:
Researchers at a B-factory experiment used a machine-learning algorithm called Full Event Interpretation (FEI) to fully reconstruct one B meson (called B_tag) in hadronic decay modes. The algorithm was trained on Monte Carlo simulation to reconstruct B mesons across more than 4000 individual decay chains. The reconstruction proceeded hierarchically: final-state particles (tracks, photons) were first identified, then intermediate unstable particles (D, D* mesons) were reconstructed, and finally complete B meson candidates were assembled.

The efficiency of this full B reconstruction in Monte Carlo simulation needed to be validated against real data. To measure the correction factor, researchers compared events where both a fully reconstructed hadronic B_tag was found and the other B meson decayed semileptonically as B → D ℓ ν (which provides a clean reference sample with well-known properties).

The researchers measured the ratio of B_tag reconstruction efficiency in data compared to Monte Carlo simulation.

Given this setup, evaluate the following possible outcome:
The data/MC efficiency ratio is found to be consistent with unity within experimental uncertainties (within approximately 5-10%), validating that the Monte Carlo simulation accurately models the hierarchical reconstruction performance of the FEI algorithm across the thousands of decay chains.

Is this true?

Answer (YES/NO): NO